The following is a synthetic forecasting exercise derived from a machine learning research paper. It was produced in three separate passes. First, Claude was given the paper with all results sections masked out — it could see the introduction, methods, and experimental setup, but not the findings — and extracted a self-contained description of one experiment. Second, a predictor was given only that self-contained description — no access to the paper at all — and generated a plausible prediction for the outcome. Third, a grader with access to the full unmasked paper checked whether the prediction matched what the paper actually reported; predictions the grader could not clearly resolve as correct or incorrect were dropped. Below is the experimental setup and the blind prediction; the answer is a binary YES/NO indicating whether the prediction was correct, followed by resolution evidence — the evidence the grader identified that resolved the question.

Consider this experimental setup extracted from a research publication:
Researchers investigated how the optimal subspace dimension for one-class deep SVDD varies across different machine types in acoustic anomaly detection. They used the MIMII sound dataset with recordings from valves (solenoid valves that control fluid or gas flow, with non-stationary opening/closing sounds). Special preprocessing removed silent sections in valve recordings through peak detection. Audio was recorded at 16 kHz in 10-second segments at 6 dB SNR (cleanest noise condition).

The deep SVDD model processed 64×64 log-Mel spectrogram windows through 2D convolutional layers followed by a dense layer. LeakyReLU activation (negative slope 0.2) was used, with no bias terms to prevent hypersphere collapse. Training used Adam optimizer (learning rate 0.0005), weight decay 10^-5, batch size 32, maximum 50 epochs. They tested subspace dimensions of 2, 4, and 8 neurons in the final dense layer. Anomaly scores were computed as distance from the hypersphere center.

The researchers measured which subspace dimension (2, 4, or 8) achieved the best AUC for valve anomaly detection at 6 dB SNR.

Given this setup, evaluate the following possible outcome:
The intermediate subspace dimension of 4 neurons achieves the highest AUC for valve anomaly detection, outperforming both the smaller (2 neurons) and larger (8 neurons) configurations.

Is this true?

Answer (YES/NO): NO